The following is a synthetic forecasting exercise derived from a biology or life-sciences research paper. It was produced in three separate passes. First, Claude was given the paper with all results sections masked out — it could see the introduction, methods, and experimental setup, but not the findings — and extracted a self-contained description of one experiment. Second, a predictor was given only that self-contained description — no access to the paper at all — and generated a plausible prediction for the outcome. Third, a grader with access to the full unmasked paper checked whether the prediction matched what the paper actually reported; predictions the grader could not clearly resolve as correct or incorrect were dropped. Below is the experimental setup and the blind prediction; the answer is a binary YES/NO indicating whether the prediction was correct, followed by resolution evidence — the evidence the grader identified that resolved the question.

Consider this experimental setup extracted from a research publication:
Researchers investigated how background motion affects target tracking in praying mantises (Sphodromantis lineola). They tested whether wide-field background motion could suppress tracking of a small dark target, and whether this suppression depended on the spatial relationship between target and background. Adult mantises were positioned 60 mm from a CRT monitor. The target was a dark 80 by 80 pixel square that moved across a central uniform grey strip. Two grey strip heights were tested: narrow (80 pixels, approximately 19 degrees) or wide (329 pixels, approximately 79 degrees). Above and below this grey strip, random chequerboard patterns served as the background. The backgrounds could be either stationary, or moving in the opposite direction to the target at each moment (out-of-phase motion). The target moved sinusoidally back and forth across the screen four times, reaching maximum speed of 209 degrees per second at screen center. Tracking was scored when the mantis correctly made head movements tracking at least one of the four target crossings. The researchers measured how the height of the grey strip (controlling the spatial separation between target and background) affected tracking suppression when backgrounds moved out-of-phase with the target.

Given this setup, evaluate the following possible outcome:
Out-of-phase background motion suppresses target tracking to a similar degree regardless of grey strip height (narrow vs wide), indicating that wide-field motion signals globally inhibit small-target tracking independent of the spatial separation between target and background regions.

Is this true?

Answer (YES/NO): NO